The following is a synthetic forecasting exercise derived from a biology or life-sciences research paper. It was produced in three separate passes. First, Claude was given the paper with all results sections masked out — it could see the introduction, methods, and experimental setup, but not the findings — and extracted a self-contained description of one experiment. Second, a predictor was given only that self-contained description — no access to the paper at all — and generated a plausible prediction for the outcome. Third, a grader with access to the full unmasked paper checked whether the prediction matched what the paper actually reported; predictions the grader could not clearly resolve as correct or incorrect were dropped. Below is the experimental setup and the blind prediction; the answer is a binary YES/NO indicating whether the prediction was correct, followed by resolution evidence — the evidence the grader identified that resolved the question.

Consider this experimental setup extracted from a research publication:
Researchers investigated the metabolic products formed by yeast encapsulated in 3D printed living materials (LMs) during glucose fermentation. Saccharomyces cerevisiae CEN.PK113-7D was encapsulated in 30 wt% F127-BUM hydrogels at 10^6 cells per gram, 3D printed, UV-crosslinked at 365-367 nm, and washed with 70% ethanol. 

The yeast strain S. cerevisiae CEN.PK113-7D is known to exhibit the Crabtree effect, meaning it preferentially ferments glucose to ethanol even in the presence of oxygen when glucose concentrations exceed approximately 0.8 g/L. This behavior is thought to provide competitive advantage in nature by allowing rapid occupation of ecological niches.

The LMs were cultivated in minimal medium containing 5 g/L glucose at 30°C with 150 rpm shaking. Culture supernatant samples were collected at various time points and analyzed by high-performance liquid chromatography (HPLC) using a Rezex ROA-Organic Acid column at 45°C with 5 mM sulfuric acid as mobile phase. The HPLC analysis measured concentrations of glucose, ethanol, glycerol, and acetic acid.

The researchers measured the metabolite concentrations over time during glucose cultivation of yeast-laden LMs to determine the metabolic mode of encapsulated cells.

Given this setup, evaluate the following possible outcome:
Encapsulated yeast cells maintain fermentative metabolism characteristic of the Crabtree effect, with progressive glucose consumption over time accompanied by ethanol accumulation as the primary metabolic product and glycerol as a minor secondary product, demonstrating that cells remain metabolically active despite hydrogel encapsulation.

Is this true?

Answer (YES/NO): YES